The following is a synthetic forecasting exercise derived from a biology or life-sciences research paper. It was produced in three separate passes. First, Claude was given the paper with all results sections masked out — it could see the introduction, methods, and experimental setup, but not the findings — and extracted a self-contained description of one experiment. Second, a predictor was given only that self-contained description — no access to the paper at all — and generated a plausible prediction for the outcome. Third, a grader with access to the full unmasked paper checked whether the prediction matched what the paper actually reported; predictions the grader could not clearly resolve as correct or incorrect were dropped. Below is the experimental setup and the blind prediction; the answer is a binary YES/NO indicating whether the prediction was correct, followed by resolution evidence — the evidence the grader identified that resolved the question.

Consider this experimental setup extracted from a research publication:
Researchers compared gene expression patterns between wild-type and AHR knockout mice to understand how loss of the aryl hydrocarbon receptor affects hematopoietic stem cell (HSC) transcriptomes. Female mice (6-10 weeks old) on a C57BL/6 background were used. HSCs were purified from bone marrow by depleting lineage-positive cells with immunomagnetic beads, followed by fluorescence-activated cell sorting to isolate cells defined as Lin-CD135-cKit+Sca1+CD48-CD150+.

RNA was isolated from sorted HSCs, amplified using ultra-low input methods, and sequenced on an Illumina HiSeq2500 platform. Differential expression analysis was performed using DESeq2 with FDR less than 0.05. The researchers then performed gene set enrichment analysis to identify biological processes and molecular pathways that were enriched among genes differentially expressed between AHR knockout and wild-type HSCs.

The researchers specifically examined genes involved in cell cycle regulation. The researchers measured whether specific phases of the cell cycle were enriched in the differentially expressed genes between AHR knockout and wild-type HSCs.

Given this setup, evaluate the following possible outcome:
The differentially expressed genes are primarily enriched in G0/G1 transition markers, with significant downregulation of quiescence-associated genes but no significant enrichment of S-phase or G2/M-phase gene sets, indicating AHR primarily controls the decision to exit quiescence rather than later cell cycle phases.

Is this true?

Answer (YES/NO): NO